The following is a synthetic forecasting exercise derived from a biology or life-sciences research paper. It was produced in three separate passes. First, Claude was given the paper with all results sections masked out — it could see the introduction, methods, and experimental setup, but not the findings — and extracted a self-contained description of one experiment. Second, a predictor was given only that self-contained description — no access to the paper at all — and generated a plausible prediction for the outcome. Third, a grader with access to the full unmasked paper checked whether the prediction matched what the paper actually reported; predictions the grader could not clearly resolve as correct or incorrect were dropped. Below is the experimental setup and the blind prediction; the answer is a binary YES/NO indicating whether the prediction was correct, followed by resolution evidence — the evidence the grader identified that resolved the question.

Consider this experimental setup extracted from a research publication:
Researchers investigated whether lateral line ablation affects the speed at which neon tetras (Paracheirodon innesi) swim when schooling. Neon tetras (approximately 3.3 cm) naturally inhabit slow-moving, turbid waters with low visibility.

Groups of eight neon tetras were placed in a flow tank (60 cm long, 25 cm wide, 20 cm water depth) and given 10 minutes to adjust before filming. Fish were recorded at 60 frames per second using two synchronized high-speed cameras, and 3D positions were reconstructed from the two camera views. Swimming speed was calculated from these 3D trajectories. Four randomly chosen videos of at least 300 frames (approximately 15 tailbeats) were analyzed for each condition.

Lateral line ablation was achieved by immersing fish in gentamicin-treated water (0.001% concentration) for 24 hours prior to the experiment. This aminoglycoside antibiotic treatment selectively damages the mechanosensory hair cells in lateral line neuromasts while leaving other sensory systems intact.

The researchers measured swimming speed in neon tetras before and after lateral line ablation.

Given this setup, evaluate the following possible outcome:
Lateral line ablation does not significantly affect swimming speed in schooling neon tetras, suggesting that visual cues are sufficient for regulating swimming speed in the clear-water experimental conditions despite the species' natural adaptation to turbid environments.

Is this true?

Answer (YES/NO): NO